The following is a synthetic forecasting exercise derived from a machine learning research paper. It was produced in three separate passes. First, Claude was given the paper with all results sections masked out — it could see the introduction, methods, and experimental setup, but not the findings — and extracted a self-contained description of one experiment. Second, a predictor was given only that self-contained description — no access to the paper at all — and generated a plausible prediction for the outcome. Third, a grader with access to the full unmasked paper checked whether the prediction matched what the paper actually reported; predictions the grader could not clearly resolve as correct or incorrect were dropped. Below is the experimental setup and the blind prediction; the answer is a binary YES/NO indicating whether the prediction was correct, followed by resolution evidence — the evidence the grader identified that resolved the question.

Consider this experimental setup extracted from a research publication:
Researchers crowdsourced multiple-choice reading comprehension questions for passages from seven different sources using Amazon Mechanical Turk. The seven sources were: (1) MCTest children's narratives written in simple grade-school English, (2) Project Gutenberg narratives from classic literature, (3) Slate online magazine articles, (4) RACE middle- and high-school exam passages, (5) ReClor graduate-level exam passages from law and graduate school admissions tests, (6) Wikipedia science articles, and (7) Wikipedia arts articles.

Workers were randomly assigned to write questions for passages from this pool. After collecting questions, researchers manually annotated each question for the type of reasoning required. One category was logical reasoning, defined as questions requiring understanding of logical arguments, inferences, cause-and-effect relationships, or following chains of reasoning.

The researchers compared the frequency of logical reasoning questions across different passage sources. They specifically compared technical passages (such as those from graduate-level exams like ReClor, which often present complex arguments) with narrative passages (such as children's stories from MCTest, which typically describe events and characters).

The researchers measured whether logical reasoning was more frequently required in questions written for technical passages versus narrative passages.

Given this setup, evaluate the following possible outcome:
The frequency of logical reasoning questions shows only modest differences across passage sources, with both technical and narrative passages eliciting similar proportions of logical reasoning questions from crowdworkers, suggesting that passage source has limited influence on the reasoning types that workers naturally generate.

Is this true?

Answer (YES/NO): NO